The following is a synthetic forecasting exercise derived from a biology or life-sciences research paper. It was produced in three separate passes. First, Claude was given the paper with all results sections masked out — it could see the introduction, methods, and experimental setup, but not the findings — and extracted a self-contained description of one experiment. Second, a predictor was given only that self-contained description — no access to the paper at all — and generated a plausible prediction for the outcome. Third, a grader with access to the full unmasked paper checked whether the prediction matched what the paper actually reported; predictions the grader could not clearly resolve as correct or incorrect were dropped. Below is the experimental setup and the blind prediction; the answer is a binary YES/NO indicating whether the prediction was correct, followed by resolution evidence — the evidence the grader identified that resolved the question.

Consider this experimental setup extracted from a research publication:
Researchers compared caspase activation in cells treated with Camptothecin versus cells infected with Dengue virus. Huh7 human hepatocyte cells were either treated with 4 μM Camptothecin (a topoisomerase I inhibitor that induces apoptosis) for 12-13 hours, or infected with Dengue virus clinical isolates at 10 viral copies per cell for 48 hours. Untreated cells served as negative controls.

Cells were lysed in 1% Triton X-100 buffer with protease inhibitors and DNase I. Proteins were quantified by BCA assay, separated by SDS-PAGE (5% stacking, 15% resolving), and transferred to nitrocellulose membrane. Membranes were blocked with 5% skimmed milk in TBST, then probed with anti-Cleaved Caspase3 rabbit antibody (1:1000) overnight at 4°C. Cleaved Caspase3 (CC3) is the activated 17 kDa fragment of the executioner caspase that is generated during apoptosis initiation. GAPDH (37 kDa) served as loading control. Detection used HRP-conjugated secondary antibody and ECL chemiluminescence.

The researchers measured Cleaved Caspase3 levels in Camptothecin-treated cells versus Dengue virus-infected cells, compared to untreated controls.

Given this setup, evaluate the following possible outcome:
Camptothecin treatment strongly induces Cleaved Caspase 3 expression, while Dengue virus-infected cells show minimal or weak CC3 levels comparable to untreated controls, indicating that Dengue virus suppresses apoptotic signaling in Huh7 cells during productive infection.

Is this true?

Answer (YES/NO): NO